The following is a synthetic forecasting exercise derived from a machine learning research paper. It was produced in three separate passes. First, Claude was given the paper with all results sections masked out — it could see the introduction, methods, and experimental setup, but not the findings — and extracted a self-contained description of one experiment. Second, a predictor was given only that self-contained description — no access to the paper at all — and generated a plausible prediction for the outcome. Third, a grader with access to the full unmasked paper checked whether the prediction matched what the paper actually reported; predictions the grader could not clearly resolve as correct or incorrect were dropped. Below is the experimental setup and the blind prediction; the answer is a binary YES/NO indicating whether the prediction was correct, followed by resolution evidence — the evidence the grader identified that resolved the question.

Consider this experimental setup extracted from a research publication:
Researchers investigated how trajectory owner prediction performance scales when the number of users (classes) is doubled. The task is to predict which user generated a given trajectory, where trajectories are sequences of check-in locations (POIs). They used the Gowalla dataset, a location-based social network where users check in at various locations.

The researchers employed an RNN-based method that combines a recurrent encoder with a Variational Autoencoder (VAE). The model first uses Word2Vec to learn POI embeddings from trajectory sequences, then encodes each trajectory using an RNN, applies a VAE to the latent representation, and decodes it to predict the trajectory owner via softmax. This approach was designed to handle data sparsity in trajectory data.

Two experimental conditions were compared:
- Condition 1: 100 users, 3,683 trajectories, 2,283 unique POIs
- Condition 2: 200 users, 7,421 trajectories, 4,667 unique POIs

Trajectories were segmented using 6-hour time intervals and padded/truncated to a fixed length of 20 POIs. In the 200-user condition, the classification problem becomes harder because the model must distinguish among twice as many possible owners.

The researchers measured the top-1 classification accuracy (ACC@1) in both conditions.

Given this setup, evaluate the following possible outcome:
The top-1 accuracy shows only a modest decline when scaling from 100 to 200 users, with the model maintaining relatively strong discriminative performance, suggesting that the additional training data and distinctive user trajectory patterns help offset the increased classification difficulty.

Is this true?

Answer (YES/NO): NO